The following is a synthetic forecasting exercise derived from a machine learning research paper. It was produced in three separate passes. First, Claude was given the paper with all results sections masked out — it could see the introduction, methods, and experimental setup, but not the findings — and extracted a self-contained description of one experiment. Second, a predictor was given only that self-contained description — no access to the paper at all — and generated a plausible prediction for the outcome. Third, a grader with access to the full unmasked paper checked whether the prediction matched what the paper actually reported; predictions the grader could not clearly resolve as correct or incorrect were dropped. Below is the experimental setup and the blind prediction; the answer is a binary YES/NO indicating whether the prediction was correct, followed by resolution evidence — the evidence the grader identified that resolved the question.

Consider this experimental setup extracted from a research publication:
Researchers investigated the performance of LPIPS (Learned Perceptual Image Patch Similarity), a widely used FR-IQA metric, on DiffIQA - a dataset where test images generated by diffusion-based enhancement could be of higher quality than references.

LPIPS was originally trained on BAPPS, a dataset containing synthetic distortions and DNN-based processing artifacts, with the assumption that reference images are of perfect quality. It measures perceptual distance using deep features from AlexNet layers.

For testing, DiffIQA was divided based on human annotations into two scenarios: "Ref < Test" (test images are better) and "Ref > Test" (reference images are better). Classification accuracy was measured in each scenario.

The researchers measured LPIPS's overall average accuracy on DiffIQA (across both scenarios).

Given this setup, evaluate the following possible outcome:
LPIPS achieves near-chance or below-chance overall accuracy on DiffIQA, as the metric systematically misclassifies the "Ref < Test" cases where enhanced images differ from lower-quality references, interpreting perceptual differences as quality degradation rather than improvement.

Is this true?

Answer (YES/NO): YES